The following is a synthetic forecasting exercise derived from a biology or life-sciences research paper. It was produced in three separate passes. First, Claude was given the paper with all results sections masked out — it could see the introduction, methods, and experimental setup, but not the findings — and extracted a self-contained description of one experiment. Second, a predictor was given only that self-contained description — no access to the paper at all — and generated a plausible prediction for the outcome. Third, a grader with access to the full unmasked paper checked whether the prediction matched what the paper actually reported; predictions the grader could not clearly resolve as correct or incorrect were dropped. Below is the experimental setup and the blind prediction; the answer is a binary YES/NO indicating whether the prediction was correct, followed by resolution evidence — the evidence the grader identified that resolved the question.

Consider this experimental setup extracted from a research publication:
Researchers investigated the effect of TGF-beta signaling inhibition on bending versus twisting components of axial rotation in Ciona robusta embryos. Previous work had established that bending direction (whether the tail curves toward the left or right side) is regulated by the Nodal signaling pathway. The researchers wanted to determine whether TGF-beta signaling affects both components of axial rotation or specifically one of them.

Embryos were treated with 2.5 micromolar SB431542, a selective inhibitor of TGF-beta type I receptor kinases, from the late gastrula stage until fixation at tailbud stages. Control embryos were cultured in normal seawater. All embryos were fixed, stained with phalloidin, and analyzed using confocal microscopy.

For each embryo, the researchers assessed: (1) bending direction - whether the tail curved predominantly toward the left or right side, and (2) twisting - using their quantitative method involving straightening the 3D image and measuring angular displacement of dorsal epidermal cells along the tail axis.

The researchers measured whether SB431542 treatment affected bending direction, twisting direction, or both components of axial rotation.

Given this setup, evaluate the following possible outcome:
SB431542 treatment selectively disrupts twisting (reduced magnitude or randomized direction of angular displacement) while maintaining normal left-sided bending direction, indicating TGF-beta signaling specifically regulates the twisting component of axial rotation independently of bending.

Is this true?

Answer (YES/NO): NO